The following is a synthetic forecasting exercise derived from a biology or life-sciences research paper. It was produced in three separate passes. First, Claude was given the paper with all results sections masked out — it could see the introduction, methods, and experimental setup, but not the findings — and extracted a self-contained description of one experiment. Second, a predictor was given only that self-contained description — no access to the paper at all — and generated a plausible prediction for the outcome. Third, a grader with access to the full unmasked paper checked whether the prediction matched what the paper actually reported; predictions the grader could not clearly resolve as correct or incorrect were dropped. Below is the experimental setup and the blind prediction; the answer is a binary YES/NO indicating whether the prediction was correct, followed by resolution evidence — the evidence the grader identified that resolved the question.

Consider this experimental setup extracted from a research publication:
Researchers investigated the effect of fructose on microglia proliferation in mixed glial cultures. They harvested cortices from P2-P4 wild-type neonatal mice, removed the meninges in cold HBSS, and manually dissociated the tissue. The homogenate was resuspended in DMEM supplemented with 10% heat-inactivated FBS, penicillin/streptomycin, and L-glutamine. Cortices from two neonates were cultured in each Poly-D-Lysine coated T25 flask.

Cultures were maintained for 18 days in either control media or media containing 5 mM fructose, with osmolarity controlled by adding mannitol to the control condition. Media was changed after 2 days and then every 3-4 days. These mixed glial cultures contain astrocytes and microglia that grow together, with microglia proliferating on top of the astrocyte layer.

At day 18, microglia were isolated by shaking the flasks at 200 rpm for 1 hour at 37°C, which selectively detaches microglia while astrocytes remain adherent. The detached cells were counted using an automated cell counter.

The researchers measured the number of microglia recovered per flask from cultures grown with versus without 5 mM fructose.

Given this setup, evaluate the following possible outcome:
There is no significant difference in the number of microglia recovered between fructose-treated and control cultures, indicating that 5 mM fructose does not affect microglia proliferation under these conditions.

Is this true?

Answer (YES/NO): NO